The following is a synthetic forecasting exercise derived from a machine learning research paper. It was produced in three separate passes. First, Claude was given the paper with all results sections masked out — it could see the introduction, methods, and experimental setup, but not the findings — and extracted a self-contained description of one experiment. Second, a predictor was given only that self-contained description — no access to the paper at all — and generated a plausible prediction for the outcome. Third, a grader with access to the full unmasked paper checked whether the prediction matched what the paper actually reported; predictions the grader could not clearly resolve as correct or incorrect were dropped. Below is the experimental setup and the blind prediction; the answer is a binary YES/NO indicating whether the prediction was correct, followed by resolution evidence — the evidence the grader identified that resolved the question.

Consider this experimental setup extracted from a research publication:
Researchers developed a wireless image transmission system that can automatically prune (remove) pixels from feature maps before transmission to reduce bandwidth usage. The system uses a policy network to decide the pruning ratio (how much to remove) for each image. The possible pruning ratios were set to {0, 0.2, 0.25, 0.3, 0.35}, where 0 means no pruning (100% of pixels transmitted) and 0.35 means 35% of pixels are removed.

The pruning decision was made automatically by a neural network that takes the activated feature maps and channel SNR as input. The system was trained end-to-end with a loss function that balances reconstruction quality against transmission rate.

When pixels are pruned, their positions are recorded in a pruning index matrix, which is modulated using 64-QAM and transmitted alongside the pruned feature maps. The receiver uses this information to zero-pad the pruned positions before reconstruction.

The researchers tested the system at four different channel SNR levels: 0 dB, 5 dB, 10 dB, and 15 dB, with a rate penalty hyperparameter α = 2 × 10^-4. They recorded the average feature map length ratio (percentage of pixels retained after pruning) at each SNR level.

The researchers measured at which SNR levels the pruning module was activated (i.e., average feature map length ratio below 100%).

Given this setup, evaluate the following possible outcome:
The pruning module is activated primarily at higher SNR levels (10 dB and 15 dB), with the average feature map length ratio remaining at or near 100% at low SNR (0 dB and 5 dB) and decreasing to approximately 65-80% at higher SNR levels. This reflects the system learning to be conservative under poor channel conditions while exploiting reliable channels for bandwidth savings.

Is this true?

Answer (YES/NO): NO